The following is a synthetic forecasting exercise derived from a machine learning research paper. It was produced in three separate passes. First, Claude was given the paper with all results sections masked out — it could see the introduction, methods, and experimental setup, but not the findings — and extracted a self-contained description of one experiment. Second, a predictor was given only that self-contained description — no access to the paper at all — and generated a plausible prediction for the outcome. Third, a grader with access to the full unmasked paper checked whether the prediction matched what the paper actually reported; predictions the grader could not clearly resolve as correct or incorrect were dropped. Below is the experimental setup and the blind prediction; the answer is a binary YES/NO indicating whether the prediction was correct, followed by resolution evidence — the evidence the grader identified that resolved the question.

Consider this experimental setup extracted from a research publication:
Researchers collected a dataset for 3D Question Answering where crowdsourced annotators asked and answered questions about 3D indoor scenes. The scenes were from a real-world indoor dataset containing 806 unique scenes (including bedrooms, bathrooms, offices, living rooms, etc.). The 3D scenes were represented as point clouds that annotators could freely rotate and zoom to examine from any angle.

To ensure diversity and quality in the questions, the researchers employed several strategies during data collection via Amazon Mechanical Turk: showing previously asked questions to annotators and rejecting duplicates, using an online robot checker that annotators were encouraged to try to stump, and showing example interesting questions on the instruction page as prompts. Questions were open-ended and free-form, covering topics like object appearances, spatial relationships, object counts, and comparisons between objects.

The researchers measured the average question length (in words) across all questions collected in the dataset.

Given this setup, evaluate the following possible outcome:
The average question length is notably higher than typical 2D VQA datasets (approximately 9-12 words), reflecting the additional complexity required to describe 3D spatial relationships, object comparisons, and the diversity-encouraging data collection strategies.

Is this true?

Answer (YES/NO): YES